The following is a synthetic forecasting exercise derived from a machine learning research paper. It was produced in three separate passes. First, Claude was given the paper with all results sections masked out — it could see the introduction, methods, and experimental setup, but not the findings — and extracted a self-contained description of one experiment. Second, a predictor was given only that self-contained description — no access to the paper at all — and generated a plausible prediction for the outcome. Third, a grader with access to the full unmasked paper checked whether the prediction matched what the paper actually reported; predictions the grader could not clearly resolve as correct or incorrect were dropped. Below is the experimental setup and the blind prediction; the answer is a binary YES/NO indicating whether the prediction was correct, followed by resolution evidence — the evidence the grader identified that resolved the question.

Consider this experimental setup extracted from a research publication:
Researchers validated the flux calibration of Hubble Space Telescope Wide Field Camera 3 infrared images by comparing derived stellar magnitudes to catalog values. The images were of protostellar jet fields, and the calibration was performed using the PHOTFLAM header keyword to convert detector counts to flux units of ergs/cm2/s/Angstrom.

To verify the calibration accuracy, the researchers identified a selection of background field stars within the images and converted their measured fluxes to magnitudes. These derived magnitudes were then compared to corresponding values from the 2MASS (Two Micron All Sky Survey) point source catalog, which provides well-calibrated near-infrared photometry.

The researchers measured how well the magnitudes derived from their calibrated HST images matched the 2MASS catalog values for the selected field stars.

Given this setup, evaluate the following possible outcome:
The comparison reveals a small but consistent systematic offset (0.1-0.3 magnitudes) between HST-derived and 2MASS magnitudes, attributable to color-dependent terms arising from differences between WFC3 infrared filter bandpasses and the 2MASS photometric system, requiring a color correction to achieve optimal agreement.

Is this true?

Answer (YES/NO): NO